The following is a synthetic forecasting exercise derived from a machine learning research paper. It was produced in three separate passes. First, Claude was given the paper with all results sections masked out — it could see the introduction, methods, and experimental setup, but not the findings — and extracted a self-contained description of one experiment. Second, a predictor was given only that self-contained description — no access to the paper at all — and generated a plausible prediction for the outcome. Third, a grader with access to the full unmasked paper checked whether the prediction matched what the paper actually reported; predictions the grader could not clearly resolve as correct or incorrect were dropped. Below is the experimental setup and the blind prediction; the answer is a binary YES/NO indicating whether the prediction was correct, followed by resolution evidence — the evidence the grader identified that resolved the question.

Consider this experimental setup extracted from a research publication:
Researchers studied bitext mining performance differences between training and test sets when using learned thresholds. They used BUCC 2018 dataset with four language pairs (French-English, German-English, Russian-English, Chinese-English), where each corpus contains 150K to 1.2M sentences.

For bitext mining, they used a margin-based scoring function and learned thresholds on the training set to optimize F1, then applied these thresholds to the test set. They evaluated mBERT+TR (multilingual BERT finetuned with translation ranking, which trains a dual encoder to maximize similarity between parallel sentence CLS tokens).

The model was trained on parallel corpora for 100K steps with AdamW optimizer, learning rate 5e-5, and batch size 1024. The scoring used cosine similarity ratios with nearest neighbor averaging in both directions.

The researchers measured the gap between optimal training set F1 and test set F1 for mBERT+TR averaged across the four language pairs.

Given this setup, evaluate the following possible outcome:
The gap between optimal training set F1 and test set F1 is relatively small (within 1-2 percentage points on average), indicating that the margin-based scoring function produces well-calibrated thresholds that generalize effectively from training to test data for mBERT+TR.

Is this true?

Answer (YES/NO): NO